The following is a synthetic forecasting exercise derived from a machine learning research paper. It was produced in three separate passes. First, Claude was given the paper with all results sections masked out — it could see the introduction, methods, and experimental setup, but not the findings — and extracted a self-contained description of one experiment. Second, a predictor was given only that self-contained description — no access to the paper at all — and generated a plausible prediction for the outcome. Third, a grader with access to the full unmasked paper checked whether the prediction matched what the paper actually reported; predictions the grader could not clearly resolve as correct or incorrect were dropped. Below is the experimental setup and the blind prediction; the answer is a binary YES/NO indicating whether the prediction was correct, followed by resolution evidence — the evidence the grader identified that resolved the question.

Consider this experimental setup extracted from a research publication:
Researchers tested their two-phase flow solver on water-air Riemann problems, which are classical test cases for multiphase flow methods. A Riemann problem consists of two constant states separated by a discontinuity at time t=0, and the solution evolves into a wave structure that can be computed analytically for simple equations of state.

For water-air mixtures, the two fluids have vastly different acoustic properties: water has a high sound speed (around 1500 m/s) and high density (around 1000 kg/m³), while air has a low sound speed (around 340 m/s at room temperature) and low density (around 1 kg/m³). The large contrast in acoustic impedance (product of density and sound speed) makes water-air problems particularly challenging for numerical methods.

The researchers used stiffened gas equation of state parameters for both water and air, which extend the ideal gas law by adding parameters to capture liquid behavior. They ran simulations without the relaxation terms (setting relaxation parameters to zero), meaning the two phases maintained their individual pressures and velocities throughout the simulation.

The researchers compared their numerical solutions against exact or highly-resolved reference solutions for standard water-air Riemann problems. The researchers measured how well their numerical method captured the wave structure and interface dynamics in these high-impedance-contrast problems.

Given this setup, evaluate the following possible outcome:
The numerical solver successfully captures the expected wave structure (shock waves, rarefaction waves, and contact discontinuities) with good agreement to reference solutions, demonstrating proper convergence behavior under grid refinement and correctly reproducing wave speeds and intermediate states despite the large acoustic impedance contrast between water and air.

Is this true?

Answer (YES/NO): NO